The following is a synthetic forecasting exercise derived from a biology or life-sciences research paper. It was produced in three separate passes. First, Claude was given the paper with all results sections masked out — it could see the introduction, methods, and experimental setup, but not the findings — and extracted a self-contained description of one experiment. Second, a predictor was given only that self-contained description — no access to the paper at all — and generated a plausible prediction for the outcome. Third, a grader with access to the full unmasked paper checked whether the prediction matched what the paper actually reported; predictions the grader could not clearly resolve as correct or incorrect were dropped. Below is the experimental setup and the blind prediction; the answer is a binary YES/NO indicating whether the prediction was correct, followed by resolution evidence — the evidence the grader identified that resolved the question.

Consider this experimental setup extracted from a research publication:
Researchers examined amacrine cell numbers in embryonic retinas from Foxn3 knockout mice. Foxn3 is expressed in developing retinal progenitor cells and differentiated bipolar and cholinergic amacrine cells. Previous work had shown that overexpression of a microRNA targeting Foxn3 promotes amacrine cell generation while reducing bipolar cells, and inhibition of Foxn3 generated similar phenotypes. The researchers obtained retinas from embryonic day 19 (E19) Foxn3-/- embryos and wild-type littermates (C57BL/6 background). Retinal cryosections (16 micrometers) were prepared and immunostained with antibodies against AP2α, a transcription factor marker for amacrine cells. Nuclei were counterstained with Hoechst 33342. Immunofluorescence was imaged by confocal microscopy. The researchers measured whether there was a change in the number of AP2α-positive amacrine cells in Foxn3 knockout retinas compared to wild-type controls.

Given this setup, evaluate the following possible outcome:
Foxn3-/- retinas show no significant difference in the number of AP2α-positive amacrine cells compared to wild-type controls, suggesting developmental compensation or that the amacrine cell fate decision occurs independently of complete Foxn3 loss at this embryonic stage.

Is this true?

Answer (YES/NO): YES